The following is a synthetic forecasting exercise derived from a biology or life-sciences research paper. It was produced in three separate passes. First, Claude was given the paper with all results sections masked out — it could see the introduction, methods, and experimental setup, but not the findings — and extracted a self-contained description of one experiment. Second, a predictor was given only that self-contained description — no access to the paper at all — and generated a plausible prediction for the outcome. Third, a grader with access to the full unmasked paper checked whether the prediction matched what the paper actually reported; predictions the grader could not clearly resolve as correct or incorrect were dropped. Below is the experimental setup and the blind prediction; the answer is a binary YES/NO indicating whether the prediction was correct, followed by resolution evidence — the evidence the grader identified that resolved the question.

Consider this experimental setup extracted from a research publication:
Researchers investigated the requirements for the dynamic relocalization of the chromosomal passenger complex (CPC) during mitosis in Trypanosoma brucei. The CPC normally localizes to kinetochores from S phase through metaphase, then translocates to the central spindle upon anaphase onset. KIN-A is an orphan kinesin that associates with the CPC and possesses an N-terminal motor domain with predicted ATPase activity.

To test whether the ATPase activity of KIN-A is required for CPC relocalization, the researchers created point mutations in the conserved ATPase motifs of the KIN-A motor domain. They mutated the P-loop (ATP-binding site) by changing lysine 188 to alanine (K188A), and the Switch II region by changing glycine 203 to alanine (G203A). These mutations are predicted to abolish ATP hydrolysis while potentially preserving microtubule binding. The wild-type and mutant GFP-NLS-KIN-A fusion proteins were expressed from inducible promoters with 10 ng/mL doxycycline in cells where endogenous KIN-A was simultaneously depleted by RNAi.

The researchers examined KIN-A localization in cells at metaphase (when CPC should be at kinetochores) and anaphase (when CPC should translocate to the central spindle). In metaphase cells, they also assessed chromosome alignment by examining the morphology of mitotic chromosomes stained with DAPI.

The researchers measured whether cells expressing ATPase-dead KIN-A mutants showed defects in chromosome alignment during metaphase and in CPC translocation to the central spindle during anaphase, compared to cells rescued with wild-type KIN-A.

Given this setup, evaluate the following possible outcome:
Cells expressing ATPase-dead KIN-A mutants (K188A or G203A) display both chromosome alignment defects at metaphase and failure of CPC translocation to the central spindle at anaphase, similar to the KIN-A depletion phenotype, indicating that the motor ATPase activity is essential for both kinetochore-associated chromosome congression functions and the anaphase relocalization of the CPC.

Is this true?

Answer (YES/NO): NO